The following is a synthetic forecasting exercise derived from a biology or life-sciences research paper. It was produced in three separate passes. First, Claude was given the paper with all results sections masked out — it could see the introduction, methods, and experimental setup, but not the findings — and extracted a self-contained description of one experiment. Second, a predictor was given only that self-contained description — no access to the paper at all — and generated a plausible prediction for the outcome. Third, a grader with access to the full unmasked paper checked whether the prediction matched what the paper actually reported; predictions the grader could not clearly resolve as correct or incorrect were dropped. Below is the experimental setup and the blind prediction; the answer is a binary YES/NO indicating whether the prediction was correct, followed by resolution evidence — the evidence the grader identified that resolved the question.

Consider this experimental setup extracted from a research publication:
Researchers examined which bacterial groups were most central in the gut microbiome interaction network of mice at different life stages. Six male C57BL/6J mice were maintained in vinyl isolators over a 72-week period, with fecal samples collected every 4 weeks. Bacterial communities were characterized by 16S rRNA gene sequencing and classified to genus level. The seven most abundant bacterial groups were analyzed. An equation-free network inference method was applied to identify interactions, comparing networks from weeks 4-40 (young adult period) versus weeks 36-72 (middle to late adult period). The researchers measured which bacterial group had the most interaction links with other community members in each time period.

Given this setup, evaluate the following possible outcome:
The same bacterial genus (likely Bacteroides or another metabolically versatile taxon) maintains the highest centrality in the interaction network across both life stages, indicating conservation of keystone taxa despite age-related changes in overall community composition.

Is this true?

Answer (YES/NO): NO